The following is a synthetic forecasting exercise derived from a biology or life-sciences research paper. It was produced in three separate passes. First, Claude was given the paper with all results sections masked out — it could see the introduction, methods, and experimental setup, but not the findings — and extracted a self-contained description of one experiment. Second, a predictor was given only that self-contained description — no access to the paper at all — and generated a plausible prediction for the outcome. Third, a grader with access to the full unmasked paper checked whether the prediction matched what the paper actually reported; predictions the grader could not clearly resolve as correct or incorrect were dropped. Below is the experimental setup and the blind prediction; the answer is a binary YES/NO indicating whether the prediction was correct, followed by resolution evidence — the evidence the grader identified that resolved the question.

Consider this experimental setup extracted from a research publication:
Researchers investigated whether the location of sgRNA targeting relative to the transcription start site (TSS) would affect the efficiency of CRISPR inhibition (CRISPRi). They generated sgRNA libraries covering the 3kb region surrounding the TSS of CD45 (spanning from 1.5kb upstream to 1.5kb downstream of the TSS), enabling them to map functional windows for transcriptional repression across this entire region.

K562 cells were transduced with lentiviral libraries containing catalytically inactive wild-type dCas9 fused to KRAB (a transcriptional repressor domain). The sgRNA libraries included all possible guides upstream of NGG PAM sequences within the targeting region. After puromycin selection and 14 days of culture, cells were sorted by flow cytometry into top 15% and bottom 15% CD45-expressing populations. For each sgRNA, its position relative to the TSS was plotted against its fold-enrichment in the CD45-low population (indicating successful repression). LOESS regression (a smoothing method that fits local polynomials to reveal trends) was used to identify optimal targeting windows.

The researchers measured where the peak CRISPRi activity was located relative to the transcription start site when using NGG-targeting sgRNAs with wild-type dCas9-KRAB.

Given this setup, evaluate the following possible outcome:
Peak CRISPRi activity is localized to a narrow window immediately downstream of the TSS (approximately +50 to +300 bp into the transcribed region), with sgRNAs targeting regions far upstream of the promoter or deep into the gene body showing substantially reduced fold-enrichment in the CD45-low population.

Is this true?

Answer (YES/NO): NO